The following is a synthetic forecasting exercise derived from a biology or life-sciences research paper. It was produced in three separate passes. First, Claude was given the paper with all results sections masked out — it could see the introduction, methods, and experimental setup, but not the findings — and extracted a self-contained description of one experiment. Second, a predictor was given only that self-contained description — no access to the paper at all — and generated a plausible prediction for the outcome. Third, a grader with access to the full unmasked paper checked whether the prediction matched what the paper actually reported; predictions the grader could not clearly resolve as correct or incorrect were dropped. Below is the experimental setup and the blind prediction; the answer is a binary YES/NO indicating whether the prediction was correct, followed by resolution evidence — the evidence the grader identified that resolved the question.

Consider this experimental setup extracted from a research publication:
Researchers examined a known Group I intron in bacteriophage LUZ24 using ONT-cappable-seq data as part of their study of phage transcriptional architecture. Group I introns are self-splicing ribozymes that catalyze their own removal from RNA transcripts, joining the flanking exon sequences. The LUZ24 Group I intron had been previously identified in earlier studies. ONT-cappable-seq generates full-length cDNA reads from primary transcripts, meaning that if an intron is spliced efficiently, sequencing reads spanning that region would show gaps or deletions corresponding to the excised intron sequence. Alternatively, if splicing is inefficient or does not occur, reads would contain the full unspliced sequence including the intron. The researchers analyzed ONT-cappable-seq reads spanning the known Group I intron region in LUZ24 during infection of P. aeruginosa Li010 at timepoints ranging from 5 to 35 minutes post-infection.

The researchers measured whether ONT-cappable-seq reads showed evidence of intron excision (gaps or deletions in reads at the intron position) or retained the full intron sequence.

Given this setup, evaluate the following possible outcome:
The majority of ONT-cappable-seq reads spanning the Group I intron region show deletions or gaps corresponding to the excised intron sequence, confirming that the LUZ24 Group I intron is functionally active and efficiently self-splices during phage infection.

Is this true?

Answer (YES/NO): NO